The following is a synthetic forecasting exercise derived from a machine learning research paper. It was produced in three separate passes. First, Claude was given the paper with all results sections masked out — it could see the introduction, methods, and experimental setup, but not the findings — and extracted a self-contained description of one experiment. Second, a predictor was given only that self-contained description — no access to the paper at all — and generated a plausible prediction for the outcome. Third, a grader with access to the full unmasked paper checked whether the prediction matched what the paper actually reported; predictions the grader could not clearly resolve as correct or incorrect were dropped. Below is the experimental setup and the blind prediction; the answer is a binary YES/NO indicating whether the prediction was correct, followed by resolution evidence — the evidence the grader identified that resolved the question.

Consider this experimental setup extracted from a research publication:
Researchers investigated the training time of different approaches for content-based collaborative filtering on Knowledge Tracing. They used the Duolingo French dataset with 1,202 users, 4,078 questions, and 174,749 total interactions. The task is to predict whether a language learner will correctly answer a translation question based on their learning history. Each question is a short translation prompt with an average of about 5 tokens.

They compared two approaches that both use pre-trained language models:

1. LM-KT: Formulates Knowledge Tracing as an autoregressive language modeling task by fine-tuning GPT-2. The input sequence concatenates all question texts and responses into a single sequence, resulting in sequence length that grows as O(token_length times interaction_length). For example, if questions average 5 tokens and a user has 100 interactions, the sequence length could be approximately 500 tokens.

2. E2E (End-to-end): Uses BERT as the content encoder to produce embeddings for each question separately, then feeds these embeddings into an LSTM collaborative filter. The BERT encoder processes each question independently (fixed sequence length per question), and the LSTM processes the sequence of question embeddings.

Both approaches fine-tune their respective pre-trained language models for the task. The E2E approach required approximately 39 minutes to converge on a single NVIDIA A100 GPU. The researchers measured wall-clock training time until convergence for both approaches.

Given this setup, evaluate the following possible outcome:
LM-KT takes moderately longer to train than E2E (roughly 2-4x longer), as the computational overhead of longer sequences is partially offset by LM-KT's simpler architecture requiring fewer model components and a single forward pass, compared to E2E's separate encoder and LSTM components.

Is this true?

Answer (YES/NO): YES